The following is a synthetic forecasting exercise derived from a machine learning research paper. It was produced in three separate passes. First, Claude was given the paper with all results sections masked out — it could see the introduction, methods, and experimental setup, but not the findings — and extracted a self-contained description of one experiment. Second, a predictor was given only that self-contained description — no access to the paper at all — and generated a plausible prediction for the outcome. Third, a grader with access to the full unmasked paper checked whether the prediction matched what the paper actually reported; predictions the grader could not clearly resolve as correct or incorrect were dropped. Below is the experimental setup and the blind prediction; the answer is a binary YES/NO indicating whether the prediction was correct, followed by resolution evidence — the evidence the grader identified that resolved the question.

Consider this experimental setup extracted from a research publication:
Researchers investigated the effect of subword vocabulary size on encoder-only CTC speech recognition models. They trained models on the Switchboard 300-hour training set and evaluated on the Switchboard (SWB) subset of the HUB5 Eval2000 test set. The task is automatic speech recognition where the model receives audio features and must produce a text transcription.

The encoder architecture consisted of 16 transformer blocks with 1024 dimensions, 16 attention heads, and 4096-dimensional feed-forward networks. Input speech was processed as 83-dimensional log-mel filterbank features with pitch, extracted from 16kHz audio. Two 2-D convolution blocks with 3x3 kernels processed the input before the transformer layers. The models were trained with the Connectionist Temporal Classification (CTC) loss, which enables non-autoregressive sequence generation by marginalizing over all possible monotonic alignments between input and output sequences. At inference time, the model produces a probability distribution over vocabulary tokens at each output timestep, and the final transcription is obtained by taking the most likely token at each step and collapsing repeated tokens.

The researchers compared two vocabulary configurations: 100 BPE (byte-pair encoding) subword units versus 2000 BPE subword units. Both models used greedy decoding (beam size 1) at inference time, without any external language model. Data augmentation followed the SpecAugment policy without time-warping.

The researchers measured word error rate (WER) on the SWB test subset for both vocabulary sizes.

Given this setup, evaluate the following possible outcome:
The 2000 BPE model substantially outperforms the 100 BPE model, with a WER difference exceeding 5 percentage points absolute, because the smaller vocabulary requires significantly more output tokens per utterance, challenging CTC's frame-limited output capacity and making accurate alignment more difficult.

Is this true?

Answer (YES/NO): NO